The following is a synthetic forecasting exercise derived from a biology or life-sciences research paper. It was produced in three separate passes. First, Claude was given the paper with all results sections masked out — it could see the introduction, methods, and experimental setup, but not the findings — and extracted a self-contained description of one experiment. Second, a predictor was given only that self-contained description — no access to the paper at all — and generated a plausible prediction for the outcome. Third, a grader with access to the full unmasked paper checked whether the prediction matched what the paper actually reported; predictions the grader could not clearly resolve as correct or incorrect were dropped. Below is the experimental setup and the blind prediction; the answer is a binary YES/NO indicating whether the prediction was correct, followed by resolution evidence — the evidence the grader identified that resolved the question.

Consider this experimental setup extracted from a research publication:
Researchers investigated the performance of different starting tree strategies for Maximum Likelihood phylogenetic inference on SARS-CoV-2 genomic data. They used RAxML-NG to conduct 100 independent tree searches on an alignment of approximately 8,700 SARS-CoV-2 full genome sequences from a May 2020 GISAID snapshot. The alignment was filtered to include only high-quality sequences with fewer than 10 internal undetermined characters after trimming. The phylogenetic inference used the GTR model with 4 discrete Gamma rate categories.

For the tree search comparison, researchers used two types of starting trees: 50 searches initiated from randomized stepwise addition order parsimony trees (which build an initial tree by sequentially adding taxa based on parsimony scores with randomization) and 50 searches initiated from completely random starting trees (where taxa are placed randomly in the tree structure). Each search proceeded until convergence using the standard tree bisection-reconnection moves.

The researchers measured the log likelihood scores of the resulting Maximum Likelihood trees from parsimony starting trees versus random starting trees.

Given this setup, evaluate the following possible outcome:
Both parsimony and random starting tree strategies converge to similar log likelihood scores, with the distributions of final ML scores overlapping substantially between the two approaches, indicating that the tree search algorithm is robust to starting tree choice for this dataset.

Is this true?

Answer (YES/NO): NO